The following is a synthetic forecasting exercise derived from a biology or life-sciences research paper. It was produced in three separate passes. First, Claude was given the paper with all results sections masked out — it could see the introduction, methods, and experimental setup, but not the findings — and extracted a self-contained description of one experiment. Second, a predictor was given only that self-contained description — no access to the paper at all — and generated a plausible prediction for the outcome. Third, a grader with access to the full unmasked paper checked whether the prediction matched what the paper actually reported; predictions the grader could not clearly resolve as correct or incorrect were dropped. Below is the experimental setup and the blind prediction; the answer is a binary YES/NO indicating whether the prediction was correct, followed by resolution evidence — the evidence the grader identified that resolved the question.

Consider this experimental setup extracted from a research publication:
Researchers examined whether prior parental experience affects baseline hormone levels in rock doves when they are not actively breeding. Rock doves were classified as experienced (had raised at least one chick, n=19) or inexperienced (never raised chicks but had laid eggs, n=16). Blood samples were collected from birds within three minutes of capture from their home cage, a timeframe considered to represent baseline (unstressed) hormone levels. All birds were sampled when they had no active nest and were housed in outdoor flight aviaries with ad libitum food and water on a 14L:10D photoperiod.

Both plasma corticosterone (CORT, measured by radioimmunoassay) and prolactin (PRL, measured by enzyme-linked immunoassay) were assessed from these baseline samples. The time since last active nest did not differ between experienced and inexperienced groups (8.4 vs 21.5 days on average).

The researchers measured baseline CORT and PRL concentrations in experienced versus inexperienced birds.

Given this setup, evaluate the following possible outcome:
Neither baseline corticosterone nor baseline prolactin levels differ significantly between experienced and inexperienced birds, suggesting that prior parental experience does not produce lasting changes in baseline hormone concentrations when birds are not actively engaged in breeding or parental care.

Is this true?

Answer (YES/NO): YES